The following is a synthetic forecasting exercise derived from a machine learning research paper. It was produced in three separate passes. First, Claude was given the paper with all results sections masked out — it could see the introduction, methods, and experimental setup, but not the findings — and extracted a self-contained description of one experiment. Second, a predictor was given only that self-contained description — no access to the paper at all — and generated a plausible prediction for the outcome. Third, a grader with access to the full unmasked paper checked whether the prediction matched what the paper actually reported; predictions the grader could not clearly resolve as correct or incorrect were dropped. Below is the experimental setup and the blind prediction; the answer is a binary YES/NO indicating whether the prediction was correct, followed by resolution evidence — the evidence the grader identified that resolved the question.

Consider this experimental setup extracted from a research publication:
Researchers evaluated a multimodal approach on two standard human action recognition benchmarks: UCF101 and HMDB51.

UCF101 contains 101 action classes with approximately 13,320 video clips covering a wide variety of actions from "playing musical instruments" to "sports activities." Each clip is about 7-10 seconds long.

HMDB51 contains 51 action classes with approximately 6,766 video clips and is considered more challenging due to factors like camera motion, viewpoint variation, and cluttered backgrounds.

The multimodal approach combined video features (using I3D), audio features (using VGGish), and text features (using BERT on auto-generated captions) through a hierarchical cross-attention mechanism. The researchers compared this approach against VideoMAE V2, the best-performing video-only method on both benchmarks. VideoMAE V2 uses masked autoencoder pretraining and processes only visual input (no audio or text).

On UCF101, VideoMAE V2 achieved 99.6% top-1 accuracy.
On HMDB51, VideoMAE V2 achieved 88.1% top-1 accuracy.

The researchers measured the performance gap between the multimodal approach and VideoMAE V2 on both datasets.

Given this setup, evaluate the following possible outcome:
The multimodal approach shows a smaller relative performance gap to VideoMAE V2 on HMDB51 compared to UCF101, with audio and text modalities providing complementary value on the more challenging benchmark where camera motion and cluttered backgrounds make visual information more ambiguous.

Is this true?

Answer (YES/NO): NO